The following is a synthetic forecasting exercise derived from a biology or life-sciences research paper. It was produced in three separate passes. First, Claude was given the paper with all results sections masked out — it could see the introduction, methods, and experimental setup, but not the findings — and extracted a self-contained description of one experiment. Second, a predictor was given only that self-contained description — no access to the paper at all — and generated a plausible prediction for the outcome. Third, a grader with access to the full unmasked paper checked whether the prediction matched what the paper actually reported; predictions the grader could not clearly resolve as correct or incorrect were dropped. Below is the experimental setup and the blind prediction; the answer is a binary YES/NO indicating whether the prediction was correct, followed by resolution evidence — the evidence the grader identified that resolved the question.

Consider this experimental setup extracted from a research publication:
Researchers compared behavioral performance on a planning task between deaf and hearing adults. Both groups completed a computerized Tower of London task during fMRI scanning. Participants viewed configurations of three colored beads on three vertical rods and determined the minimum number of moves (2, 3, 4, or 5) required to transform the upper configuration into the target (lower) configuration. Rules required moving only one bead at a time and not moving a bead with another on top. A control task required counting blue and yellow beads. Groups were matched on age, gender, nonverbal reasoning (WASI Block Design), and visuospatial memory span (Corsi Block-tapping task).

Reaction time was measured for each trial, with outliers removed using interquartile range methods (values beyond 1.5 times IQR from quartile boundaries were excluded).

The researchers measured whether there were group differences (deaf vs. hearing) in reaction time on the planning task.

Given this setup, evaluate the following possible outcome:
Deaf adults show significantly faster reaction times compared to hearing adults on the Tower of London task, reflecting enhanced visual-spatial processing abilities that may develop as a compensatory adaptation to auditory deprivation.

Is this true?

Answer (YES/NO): NO